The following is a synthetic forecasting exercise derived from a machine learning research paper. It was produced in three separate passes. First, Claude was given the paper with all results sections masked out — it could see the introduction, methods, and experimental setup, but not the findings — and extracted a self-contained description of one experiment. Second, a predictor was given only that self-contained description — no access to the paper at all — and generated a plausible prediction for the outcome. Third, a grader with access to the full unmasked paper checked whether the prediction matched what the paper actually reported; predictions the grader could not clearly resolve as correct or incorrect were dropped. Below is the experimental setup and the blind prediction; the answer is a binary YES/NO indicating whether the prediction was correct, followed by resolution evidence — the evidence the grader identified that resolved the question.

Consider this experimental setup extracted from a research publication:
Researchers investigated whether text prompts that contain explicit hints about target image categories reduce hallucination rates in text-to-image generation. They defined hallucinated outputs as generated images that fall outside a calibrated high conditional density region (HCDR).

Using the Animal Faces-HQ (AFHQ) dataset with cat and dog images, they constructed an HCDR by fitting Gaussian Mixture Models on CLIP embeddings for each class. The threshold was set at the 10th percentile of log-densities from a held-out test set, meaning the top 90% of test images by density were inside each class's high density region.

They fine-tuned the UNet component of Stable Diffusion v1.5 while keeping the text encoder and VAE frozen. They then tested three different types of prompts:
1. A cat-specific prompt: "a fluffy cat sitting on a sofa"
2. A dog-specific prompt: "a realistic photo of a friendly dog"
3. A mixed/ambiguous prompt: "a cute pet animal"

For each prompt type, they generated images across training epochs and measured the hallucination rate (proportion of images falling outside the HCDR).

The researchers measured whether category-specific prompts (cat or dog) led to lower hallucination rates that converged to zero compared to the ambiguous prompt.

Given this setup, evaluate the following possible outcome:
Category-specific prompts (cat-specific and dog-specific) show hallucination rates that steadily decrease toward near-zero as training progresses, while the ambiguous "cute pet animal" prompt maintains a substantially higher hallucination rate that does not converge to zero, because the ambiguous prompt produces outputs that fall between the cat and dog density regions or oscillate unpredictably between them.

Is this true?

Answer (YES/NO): NO